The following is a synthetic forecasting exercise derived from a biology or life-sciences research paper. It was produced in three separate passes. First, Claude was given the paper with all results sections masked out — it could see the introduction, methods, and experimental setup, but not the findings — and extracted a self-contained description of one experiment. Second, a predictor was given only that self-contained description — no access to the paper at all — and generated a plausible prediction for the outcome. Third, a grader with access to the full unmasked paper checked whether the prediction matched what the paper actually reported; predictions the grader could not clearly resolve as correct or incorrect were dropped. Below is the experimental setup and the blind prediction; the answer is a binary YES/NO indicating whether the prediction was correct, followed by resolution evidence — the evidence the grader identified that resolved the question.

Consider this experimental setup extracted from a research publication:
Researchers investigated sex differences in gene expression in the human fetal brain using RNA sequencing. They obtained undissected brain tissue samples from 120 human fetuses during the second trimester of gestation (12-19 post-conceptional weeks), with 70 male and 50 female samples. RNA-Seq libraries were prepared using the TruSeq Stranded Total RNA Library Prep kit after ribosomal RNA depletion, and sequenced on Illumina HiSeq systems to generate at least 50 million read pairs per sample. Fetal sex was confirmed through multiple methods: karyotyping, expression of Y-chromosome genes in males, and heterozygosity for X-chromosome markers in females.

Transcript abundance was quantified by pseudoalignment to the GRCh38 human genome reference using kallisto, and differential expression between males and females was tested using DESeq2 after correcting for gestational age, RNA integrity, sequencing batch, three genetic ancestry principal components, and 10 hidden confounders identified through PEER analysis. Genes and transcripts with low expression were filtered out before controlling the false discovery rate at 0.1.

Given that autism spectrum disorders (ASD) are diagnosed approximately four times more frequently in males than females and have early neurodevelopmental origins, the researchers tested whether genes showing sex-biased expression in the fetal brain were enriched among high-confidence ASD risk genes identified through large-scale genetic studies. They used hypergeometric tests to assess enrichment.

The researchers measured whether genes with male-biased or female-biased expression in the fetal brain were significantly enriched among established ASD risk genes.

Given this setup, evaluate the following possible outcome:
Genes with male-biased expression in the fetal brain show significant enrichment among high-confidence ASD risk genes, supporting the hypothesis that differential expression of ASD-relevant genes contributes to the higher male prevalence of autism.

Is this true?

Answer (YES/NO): NO